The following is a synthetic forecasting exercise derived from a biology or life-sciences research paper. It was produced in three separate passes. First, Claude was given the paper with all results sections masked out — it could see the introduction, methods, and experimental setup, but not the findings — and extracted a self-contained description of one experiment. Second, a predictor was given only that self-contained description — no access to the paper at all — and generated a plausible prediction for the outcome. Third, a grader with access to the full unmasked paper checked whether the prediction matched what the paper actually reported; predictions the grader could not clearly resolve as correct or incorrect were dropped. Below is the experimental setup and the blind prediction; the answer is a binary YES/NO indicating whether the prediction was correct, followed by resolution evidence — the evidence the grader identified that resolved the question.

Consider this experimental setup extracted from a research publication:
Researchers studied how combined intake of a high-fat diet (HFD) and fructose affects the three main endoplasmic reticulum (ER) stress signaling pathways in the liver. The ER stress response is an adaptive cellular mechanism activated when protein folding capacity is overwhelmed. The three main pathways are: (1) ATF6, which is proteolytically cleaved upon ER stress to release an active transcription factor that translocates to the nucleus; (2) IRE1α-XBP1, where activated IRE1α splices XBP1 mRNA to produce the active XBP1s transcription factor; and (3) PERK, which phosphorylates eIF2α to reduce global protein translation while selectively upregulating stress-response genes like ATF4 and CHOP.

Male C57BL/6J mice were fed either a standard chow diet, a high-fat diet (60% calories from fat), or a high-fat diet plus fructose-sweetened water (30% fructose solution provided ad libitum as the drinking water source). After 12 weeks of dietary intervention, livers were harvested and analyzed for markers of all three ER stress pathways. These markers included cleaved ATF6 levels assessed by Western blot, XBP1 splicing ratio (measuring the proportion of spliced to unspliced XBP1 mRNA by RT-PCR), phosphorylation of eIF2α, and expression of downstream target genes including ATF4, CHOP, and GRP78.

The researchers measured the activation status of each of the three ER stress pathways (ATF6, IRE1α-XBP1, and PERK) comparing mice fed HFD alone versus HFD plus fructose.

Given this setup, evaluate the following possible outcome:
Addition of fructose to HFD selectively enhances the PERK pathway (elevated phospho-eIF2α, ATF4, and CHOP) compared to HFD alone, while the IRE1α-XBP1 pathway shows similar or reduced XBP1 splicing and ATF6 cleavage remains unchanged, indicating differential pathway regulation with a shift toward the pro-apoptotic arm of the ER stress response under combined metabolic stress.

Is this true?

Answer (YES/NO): NO